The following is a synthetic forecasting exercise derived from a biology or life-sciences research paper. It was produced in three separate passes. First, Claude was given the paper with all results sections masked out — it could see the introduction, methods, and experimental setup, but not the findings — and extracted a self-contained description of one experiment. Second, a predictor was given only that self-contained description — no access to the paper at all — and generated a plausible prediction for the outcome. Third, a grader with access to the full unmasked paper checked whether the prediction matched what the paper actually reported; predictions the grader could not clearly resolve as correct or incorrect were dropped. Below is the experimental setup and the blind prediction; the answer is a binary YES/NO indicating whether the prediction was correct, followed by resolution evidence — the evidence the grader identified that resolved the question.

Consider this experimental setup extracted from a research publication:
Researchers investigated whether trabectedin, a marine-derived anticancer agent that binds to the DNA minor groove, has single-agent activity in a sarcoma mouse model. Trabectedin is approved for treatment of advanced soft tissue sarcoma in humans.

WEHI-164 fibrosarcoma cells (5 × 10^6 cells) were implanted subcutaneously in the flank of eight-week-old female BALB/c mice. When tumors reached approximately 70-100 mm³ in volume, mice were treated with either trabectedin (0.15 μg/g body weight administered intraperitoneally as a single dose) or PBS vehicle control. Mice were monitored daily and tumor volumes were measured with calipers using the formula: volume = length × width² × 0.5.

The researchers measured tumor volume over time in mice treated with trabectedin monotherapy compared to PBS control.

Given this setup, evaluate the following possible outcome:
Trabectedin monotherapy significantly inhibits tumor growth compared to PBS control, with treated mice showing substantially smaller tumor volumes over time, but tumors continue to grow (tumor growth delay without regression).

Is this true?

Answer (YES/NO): NO